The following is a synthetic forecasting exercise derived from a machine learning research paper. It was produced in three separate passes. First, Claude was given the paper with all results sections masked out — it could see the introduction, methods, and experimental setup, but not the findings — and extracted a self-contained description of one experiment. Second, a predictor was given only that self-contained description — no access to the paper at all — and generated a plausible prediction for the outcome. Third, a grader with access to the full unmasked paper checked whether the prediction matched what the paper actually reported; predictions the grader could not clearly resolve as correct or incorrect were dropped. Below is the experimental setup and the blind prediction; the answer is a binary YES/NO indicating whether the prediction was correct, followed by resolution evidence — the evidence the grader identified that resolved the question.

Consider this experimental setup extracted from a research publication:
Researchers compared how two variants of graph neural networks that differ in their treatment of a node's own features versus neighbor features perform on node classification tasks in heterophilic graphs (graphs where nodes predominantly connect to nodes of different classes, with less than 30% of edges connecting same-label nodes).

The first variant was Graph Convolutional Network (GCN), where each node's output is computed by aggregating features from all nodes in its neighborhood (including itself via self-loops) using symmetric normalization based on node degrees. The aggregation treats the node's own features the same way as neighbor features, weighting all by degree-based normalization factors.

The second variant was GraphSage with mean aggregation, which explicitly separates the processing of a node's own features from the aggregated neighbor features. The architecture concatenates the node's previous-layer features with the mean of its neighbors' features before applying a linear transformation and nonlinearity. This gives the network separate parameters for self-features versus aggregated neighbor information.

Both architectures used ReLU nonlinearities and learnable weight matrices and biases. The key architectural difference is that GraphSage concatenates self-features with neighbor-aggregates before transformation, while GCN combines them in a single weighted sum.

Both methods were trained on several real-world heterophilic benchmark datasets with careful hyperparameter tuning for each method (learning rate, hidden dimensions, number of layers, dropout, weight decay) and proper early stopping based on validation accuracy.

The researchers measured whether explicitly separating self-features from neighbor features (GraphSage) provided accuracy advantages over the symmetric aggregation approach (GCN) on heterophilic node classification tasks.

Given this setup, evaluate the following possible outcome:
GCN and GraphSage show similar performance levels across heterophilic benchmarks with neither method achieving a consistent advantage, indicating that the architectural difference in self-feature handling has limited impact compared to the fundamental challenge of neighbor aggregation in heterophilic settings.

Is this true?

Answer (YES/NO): NO